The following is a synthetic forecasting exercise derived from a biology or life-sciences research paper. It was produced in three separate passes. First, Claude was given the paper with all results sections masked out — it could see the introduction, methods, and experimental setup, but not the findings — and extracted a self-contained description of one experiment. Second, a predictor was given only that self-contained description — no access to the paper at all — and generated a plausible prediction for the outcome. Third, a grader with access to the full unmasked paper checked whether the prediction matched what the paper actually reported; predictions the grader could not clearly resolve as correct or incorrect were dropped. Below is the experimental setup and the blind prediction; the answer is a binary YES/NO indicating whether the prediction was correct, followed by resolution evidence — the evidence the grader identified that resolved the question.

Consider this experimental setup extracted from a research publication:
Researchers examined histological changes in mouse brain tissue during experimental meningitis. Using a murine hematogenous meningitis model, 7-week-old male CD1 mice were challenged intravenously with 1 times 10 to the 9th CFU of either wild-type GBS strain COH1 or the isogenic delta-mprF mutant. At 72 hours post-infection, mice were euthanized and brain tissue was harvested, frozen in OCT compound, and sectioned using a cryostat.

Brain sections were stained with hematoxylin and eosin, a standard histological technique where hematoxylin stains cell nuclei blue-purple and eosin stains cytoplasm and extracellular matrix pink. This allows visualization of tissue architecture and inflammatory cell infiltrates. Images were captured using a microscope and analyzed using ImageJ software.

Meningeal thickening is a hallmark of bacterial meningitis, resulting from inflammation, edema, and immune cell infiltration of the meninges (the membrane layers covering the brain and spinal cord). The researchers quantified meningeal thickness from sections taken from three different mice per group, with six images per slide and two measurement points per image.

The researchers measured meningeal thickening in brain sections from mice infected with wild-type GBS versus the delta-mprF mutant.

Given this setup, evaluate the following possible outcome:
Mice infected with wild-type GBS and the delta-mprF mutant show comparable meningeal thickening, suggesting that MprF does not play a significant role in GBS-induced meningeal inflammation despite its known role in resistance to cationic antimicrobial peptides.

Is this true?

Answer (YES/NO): NO